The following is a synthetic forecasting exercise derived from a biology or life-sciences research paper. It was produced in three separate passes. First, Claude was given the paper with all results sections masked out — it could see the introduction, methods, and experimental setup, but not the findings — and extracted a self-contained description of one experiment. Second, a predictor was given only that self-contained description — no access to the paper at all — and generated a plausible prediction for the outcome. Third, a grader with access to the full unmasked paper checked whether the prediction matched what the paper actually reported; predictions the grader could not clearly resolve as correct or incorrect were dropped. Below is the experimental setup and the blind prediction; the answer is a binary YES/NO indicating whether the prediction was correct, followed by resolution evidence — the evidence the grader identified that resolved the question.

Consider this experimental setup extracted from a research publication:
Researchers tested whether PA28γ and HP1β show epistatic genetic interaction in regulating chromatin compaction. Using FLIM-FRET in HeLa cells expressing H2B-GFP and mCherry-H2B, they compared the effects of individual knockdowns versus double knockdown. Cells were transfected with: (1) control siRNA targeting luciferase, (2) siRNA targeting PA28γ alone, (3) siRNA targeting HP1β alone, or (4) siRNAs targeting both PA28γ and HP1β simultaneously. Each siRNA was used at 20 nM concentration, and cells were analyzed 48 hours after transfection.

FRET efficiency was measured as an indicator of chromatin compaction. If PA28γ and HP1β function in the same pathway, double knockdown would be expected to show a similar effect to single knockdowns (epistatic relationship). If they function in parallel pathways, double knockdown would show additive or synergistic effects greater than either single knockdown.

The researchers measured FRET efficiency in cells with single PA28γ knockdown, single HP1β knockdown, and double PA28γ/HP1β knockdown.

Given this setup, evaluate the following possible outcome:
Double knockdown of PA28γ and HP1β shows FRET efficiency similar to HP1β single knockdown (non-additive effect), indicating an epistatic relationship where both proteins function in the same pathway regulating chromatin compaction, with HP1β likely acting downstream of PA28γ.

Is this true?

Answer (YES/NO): NO